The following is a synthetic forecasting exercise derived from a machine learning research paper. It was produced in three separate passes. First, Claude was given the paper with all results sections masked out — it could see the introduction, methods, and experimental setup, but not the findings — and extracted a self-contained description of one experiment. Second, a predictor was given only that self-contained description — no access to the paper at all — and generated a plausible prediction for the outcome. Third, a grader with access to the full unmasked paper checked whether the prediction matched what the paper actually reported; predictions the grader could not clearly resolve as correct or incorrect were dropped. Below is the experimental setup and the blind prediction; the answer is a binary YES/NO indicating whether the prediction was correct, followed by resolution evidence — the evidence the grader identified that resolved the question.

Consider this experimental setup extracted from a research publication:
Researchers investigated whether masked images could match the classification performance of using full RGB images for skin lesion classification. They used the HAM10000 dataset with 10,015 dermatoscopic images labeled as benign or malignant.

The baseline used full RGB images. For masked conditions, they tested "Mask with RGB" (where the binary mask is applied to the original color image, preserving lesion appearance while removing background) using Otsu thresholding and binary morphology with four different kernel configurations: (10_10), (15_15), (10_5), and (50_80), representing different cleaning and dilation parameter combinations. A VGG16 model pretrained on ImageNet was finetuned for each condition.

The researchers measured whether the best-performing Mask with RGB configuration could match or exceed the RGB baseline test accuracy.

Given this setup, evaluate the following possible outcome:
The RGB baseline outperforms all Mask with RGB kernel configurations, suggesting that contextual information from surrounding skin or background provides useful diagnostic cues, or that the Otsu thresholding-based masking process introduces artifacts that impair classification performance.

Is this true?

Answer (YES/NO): YES